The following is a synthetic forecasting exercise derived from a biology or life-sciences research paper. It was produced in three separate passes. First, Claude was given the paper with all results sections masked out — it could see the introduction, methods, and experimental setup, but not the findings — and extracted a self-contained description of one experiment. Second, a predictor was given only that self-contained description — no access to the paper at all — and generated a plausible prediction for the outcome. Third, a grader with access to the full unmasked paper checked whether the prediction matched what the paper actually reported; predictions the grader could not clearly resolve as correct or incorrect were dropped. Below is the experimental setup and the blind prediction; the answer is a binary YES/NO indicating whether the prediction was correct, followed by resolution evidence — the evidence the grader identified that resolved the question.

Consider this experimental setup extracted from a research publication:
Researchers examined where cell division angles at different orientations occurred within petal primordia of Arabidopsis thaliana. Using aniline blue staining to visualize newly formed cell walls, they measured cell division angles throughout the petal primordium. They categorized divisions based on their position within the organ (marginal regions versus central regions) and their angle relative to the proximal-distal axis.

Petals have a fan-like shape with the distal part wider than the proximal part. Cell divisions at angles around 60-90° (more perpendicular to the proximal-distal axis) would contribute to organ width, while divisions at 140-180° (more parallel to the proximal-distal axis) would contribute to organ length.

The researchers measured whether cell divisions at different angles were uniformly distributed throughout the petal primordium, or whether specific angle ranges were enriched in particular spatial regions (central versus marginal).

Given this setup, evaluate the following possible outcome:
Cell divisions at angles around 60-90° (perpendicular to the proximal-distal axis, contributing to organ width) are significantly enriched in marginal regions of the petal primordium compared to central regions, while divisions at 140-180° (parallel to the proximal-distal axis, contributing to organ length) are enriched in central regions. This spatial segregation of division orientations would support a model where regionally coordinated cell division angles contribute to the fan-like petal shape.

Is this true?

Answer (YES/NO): NO